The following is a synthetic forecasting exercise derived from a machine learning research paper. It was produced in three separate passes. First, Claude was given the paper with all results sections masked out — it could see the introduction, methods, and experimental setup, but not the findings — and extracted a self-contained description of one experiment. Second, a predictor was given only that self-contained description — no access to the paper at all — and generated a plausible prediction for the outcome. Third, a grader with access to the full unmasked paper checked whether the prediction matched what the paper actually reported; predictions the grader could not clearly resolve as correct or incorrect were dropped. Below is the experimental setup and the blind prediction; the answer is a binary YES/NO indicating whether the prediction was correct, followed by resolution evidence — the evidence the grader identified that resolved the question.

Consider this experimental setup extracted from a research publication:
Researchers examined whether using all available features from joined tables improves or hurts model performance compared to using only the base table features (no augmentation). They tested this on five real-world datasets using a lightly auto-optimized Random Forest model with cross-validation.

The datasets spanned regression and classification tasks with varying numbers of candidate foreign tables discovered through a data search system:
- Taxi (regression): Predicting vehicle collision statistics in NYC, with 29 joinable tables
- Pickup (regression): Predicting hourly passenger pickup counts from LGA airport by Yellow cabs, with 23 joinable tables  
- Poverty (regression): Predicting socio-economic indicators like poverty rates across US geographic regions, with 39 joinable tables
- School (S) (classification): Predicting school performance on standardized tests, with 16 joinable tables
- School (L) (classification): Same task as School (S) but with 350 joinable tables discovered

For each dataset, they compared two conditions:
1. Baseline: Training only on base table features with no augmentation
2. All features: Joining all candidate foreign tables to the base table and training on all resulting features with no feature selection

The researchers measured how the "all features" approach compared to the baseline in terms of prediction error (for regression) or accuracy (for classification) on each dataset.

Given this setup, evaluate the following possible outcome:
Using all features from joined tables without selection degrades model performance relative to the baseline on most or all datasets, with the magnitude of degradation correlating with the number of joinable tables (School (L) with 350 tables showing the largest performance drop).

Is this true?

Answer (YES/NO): NO